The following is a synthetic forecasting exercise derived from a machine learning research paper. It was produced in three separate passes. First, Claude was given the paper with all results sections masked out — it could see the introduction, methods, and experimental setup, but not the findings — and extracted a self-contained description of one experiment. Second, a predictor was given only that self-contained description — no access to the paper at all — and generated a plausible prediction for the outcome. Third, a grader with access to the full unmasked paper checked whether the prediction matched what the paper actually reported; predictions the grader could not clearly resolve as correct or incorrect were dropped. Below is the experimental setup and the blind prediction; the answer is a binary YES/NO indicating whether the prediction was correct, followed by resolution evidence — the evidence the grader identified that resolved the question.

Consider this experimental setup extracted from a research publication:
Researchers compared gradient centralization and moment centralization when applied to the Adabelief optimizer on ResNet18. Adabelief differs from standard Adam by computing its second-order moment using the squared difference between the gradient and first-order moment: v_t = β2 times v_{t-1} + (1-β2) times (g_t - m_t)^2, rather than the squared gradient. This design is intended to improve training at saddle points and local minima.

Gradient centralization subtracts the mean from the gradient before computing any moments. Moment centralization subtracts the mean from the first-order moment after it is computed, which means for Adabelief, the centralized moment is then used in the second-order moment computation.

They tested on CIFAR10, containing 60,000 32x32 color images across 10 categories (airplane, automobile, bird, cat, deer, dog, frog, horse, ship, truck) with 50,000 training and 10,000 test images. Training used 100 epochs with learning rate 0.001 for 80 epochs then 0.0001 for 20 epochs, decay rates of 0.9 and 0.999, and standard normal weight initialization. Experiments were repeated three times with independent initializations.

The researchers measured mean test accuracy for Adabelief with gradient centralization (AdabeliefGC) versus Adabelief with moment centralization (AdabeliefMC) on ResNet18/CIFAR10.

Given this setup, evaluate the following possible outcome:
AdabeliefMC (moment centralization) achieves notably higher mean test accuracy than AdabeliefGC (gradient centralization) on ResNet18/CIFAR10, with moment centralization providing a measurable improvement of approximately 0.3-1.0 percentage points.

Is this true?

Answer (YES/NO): NO